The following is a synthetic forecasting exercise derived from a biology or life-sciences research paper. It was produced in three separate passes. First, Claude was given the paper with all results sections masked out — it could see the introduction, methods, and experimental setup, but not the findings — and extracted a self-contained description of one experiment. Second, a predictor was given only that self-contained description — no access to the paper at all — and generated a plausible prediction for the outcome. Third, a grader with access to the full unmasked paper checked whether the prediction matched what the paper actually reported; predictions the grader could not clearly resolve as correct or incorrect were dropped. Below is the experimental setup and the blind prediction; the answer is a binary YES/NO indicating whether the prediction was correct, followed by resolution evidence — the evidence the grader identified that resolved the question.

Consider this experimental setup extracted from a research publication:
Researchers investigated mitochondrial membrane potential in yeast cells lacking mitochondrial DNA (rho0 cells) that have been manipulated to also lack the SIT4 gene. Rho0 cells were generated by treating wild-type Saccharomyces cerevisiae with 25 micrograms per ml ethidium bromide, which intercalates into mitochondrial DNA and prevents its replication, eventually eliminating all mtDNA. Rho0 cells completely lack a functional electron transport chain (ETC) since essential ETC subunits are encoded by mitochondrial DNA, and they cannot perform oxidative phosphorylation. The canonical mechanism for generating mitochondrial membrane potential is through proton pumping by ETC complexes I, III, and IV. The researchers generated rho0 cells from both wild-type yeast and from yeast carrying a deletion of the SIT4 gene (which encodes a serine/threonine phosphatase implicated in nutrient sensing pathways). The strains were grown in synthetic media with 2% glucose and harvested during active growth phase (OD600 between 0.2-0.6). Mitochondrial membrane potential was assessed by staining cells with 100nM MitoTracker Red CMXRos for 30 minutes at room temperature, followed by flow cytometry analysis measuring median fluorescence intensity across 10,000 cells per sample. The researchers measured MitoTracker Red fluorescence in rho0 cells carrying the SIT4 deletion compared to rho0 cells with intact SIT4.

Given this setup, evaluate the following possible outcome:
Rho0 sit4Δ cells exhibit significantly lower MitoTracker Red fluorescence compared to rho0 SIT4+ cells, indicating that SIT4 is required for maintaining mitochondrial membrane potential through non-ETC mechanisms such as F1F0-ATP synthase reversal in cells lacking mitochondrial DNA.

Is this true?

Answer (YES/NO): NO